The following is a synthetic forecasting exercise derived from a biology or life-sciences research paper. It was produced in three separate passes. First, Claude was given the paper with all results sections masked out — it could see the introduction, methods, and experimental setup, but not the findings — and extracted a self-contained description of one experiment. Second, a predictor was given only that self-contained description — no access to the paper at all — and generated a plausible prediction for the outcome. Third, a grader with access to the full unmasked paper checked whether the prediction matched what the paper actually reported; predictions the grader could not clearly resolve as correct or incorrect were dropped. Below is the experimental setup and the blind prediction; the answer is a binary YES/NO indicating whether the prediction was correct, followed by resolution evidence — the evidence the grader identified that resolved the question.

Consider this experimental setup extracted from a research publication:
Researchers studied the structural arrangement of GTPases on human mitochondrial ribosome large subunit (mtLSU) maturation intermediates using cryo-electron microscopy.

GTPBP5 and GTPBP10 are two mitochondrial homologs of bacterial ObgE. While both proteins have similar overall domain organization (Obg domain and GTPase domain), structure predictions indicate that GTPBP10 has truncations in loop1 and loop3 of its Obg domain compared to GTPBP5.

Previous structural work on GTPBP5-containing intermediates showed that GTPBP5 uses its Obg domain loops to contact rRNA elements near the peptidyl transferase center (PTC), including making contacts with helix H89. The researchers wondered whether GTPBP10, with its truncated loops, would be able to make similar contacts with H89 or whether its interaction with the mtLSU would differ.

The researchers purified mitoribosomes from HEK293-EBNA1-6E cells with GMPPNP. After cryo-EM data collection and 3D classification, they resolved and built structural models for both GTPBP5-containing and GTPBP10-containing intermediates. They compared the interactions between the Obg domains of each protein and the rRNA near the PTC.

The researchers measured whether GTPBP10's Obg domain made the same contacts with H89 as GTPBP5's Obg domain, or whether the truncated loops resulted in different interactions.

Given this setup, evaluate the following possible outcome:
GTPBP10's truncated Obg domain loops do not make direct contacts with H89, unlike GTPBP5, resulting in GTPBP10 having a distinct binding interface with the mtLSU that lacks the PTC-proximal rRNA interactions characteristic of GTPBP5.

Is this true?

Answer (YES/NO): NO